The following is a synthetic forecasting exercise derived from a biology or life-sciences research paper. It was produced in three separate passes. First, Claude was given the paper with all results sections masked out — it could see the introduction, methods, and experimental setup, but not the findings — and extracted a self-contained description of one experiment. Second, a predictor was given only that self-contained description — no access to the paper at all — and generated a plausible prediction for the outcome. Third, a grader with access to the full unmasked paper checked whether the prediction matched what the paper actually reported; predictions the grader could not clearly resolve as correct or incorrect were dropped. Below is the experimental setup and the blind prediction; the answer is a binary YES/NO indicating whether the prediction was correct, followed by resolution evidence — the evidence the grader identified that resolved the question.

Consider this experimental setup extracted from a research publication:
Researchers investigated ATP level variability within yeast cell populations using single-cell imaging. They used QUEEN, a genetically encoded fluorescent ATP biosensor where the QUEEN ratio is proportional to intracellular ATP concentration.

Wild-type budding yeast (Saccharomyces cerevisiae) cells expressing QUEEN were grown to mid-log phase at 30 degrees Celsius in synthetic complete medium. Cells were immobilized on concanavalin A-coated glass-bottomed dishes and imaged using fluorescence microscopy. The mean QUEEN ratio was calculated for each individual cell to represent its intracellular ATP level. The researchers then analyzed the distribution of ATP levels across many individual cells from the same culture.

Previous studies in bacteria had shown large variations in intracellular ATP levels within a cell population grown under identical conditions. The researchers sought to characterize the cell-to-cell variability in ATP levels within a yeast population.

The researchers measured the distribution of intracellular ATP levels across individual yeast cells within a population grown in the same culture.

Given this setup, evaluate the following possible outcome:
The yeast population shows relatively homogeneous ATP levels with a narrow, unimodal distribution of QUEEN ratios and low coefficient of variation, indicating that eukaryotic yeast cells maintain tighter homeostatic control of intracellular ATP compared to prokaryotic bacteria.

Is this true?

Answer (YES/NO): YES